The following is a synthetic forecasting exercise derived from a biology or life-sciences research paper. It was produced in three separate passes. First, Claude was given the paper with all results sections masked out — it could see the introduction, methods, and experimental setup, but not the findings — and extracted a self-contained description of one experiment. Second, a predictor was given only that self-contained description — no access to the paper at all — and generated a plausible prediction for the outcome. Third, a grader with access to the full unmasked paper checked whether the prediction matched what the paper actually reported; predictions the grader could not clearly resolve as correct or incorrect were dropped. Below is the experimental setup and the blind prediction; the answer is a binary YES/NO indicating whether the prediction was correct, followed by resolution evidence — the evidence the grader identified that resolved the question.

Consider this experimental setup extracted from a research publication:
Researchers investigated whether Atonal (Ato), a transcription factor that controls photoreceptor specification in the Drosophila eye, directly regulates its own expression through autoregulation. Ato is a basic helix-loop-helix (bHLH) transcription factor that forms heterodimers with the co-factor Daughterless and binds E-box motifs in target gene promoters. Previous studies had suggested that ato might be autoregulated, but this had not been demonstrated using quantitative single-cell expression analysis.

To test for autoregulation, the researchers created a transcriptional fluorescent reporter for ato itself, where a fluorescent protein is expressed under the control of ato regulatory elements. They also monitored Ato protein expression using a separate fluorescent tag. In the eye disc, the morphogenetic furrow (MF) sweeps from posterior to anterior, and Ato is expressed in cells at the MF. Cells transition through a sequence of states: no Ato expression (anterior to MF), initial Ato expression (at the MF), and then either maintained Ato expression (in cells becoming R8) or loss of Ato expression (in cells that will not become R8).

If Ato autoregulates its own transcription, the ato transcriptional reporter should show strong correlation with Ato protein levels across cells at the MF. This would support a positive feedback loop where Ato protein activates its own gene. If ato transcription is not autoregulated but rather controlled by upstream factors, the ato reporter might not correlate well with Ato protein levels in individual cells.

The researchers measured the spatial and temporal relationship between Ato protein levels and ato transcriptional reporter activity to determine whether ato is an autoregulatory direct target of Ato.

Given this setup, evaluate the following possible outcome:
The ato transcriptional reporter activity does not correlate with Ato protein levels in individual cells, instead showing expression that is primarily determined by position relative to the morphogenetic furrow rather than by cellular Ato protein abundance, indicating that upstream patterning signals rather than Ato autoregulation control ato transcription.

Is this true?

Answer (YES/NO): NO